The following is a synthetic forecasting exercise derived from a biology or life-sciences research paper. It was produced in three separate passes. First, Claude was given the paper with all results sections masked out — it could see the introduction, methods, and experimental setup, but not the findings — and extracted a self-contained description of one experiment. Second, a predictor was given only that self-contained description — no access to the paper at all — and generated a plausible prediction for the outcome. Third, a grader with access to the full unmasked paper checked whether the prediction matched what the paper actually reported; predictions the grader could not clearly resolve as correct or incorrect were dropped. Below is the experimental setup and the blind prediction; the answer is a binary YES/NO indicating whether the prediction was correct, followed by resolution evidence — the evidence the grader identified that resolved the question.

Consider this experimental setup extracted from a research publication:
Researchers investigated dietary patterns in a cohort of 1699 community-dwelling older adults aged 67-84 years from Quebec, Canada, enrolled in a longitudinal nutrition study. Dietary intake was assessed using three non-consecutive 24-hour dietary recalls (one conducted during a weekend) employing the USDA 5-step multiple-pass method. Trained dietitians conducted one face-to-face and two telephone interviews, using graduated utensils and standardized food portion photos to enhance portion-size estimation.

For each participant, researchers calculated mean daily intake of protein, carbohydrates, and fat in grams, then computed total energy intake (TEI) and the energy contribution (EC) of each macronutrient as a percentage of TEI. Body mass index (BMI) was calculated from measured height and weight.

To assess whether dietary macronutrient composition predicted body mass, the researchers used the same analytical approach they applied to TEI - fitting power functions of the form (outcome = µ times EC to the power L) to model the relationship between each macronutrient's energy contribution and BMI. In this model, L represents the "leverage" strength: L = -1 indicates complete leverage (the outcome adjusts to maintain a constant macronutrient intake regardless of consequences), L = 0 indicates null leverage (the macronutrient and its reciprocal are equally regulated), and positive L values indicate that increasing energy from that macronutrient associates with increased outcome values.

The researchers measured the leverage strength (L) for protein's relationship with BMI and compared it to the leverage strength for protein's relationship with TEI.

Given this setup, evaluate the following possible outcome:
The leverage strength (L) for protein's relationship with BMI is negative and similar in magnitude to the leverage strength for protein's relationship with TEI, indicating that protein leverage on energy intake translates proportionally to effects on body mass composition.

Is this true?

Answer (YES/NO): NO